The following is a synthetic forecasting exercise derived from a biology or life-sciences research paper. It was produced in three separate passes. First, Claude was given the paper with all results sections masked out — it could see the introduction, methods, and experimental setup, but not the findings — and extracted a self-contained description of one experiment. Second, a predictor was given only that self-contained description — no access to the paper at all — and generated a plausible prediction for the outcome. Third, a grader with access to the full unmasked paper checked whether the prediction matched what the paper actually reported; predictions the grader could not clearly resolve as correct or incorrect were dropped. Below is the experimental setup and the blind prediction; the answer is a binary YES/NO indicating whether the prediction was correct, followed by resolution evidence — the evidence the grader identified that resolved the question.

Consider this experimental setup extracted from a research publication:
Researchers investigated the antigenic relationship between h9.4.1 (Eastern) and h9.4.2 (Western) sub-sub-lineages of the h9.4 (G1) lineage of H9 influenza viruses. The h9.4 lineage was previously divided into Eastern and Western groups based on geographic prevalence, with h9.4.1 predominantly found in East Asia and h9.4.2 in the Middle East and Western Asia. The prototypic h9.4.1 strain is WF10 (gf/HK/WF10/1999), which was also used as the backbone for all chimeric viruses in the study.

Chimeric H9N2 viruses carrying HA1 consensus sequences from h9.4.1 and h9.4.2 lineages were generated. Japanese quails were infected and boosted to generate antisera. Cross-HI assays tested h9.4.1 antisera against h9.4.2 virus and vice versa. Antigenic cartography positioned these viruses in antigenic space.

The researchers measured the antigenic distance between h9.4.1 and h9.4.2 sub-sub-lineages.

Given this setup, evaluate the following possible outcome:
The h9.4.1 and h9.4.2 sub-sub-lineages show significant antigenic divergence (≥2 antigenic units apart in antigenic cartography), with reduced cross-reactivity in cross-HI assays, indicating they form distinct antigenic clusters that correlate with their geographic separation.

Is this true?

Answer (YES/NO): YES